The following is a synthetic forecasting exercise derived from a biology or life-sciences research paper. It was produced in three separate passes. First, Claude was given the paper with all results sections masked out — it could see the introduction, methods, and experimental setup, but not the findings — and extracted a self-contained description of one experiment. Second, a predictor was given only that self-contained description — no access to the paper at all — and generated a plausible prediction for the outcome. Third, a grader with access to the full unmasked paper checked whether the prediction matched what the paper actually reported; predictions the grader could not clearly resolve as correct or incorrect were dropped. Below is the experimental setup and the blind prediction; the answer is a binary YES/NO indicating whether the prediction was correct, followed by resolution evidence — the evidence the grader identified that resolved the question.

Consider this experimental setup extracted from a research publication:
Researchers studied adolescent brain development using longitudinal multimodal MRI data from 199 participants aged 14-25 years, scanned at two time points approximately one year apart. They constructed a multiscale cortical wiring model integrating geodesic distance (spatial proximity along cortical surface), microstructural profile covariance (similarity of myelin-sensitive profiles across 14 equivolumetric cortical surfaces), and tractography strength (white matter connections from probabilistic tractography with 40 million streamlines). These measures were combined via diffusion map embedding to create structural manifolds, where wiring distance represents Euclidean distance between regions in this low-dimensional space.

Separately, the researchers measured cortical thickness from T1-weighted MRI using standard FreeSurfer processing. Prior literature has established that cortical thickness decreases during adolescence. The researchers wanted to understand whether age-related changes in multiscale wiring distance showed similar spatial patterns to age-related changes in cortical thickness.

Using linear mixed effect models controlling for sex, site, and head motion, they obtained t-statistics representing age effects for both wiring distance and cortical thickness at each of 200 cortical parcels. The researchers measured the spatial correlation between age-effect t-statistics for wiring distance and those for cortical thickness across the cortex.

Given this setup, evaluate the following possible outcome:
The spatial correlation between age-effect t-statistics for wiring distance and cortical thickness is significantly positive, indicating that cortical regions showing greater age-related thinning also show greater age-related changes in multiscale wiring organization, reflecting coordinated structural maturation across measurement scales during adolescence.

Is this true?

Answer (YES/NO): NO